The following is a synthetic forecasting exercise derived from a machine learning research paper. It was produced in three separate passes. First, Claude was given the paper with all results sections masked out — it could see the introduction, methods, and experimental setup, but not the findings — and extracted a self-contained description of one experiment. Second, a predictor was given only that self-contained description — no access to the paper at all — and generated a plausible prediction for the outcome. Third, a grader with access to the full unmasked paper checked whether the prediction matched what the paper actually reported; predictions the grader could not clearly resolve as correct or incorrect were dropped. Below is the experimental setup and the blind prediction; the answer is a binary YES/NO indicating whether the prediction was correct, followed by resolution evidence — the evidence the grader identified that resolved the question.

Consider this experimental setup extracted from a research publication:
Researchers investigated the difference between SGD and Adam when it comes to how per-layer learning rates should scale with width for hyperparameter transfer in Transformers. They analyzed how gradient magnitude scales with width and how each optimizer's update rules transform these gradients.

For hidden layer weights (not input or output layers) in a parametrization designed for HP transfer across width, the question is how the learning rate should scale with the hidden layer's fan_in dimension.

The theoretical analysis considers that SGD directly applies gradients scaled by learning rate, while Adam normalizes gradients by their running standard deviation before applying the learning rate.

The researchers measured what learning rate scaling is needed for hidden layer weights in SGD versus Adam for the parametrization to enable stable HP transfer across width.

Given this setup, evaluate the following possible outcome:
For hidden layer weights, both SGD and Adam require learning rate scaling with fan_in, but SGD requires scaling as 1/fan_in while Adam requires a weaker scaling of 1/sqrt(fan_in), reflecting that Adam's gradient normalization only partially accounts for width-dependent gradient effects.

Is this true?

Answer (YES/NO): NO